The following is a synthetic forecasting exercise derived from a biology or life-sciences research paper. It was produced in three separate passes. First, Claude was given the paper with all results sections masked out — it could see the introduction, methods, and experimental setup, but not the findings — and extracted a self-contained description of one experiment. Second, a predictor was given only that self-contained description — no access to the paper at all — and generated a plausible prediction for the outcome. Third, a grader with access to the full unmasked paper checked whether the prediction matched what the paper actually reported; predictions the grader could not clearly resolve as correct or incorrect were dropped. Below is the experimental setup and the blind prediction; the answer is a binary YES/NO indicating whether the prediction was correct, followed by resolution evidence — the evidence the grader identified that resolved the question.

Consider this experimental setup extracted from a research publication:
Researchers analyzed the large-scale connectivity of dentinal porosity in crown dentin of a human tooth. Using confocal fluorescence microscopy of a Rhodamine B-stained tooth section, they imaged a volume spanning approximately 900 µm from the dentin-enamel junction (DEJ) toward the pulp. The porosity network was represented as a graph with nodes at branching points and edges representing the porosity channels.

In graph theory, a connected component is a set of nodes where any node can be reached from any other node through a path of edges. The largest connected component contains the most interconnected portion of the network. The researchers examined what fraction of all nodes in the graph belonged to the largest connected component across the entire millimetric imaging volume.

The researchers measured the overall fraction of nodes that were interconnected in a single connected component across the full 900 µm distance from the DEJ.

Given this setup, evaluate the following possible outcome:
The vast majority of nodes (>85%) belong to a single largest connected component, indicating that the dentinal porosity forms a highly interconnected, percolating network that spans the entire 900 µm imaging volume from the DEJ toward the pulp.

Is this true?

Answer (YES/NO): NO